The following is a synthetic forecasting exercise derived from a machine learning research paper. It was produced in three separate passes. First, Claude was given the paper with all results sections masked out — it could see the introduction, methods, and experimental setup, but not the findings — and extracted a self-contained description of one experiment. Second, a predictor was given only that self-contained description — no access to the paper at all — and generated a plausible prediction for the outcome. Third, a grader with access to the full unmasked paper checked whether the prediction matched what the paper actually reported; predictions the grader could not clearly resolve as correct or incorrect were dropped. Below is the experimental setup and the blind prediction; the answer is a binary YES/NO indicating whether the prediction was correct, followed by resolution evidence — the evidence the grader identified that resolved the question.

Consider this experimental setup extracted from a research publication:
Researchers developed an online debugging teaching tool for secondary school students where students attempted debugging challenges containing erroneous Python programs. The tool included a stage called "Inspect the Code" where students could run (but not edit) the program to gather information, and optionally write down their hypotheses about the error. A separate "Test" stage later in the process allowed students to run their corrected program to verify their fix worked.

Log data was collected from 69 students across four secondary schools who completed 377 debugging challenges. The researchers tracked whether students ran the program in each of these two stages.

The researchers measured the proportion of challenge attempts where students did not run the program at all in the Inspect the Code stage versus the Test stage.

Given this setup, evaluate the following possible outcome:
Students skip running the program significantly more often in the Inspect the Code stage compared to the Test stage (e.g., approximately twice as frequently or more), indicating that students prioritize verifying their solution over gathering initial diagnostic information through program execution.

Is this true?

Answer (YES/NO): YES